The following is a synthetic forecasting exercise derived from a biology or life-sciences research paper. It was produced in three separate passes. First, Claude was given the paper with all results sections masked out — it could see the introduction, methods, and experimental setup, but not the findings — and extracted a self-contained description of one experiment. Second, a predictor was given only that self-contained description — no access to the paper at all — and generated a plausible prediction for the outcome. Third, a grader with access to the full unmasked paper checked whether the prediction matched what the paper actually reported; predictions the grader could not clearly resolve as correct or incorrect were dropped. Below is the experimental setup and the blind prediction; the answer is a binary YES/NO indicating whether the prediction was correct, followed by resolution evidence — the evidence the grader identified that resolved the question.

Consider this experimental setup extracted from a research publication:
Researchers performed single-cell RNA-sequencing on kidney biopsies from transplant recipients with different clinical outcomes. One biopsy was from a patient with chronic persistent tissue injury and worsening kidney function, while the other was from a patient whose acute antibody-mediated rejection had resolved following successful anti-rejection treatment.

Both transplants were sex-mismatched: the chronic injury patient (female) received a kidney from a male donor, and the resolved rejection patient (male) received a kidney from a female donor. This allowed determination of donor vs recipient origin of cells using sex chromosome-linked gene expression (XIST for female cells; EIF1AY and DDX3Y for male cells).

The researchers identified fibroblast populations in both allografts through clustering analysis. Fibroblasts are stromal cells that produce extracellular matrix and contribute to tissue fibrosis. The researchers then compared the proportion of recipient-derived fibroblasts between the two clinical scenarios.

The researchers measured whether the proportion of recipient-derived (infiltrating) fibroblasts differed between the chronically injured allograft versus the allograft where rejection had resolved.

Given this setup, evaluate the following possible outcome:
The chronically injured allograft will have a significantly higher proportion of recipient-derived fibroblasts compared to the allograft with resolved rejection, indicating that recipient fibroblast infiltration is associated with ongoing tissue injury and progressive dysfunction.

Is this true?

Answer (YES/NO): YES